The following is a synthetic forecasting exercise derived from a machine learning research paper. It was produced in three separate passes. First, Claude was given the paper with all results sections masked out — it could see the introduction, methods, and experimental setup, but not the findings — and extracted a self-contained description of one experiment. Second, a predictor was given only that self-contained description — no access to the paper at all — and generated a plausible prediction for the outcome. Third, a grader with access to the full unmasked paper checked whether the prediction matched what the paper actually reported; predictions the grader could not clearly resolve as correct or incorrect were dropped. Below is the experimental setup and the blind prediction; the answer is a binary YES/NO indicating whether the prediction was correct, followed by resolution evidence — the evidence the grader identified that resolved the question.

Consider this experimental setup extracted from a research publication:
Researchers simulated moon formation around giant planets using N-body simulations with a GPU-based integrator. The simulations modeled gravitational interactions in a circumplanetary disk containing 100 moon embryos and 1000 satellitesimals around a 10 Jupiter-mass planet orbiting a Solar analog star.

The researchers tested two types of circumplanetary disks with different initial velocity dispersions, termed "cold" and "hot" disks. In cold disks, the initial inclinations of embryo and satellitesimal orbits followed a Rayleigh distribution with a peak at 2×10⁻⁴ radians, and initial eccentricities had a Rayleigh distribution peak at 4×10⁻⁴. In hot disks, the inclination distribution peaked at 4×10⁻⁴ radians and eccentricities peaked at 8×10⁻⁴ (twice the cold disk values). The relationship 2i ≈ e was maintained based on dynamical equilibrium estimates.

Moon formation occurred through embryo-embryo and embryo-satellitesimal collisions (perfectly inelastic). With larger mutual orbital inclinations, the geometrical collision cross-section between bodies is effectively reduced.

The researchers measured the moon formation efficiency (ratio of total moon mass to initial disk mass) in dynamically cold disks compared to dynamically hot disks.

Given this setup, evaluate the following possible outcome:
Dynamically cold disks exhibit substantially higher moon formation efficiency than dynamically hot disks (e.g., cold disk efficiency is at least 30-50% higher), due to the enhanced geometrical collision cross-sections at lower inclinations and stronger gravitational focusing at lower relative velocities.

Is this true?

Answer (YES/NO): NO